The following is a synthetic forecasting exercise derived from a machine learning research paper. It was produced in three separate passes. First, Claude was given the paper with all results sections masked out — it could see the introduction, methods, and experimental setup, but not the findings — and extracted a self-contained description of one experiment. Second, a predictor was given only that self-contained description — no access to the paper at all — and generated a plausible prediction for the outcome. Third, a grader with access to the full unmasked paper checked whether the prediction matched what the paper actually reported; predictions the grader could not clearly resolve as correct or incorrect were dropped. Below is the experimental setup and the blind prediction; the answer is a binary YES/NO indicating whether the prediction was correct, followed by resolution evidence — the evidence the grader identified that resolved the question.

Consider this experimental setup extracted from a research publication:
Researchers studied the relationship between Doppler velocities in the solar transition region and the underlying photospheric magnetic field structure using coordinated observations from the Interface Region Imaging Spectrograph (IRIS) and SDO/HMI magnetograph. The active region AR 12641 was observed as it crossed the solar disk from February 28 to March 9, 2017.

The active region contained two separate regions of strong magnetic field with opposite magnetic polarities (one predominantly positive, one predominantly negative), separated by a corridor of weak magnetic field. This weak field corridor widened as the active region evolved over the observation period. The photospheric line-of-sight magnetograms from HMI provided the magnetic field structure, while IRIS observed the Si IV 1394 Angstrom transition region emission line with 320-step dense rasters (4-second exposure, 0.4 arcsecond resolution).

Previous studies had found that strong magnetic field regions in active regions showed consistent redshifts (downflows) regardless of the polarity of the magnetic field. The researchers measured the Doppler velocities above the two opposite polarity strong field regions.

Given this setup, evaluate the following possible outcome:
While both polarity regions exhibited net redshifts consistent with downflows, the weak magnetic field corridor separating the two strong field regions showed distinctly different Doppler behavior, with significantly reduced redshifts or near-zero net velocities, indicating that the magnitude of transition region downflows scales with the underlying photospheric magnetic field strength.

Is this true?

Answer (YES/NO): NO